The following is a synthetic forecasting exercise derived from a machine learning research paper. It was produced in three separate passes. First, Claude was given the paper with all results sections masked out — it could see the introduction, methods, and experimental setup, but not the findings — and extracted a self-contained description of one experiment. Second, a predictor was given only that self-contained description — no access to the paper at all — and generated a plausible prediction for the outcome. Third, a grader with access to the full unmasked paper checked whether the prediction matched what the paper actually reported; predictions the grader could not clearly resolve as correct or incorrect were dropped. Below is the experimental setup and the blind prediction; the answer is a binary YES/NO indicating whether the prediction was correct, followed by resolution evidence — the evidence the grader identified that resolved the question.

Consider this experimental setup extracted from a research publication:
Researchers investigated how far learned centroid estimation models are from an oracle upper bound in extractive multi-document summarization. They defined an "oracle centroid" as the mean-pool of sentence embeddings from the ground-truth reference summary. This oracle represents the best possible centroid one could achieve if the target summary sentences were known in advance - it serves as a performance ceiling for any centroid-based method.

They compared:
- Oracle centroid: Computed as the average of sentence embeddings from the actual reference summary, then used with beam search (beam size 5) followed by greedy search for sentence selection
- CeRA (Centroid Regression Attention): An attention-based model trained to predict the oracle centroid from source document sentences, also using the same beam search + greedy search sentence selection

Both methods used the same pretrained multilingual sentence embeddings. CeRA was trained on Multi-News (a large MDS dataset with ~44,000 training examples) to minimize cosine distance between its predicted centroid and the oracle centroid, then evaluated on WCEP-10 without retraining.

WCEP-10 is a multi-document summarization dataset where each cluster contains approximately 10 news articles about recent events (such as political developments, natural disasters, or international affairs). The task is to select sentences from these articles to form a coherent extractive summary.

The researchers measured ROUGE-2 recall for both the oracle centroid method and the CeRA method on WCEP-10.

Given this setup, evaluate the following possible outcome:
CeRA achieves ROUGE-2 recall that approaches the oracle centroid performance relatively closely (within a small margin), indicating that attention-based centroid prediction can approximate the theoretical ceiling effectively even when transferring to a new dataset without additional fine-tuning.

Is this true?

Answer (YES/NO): NO